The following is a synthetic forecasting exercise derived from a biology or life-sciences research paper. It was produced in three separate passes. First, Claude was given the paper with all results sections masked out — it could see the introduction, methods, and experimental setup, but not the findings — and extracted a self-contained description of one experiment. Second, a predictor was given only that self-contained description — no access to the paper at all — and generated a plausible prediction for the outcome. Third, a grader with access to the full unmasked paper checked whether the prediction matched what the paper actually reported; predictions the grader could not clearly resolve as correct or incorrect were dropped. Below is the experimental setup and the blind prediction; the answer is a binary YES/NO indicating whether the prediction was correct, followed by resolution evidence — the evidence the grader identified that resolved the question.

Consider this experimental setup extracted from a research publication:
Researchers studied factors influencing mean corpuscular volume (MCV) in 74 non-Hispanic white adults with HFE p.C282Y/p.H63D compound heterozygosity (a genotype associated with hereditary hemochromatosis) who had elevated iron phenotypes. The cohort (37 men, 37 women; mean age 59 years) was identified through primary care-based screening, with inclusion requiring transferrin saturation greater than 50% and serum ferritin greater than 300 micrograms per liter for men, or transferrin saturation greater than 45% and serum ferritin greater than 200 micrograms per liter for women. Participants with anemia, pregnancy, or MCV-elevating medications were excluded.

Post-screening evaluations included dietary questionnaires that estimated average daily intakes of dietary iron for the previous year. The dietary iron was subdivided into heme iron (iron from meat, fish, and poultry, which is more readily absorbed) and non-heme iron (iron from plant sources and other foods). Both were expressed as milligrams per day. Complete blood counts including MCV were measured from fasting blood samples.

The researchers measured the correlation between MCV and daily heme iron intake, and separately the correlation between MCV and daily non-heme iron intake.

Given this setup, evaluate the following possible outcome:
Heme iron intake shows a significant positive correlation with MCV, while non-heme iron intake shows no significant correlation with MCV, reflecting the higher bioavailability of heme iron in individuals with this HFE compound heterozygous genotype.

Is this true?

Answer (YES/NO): YES